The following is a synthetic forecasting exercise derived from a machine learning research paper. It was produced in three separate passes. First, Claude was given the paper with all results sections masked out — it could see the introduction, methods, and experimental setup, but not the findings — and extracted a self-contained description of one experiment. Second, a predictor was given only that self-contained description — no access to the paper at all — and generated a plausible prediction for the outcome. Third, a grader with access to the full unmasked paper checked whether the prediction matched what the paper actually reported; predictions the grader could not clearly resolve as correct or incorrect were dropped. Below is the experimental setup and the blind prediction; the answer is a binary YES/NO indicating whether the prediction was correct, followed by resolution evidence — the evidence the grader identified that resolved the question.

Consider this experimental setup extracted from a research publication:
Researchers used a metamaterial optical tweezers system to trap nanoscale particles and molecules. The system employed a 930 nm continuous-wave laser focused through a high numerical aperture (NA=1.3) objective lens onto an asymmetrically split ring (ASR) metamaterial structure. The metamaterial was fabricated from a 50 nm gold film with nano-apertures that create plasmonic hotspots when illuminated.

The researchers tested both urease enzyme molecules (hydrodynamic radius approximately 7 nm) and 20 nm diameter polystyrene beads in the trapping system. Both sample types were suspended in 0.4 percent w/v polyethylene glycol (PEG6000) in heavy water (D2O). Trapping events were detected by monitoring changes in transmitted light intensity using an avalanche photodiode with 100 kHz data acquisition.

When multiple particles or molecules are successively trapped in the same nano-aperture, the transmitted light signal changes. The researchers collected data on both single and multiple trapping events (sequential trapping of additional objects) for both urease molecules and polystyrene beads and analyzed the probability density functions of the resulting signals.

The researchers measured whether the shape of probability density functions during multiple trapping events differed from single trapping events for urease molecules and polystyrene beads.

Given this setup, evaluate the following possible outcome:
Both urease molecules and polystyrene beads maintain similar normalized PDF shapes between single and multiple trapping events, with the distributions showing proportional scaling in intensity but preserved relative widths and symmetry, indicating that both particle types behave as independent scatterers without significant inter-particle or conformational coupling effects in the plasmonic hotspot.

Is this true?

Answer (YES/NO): NO